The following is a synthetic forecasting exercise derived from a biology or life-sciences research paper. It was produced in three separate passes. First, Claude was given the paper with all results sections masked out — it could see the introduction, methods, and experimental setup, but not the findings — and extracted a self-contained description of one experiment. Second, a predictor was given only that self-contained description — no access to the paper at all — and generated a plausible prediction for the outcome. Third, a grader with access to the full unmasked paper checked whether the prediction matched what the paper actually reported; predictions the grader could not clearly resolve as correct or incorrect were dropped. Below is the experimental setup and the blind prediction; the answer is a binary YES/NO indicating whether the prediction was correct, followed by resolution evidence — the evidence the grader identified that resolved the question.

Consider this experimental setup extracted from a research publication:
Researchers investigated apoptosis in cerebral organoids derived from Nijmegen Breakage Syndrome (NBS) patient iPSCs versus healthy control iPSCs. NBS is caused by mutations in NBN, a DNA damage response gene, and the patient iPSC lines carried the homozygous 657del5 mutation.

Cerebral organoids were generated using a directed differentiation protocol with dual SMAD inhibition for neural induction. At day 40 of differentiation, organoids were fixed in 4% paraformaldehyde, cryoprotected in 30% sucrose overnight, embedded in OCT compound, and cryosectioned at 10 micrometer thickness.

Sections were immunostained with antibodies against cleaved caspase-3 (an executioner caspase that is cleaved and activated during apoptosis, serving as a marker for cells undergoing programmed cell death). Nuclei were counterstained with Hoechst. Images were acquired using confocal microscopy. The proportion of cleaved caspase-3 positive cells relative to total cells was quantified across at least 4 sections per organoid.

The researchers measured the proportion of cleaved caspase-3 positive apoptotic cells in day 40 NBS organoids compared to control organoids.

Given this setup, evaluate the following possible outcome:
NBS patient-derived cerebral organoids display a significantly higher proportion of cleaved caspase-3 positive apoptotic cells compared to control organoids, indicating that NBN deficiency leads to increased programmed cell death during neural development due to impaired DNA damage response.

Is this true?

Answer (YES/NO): YES